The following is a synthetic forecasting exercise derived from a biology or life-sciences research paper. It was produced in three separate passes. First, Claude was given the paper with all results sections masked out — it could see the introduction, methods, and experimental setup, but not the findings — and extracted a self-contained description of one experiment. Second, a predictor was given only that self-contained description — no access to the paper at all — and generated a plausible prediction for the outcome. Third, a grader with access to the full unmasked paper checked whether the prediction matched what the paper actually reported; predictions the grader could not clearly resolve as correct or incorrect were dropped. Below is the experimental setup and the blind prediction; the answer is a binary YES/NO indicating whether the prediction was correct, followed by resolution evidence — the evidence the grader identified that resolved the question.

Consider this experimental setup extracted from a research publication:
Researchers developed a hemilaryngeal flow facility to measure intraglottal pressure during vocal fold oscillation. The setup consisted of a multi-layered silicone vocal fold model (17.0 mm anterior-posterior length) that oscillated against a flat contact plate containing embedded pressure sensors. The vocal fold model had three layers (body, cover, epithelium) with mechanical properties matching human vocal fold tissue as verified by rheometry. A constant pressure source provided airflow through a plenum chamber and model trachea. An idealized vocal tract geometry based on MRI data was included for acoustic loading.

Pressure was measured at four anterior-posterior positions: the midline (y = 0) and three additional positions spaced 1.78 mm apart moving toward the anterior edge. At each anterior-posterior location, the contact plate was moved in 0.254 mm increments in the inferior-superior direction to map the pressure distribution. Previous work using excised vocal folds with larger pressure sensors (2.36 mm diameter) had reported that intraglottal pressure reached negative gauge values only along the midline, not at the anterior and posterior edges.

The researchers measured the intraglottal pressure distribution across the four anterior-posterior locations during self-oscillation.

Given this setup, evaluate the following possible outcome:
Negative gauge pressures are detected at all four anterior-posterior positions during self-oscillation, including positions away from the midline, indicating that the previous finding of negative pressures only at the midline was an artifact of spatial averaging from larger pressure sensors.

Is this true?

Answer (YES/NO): NO